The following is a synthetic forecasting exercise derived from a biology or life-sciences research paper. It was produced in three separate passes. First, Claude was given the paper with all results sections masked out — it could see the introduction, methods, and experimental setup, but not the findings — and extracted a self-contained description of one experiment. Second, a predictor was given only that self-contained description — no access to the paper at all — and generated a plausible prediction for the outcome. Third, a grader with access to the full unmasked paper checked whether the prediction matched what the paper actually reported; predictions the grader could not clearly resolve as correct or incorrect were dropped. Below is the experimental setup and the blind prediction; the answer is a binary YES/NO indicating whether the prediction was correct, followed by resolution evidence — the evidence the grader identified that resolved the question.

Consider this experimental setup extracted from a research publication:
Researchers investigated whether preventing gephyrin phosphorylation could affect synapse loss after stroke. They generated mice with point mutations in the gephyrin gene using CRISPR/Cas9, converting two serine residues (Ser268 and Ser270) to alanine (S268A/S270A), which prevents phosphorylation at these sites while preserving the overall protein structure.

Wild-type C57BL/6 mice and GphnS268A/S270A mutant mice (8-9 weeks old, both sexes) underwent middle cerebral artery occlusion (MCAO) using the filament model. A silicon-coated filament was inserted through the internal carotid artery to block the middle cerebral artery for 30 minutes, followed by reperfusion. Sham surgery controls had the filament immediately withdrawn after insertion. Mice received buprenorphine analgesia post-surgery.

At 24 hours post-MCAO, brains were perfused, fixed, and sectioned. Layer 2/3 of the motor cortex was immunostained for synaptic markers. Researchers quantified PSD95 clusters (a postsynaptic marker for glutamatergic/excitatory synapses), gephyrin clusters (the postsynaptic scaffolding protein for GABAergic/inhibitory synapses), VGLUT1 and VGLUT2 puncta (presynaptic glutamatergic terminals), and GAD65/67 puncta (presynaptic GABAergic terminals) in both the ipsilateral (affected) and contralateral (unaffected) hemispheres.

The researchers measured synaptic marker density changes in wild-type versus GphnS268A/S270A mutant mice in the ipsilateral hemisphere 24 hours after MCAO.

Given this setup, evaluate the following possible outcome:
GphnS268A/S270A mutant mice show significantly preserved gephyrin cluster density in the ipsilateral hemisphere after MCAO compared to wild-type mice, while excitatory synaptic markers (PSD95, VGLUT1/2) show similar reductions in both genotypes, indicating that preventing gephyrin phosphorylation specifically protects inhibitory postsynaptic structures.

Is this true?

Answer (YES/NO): NO